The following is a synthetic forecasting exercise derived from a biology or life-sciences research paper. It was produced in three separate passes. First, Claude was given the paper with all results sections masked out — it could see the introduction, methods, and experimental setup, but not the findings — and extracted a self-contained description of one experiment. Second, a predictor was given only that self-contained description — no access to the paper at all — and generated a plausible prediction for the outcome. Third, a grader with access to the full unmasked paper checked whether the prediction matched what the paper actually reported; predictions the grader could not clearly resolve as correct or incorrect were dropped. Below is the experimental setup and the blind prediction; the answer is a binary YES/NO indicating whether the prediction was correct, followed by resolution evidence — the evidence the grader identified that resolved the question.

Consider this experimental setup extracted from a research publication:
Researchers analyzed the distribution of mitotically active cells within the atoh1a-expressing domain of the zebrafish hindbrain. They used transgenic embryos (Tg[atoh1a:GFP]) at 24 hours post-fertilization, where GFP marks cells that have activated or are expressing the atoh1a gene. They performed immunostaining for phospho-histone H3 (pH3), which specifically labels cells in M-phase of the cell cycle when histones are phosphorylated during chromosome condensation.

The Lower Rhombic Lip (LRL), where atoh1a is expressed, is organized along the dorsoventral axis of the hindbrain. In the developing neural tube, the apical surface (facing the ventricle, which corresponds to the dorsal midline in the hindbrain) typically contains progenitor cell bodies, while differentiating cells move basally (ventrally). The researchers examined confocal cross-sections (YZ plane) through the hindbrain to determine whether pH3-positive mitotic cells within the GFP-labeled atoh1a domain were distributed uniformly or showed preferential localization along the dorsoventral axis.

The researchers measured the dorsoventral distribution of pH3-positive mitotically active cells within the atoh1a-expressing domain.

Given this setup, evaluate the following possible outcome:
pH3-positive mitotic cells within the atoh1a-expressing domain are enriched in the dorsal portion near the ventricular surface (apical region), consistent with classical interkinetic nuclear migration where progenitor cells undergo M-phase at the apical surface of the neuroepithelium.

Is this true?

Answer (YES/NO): YES